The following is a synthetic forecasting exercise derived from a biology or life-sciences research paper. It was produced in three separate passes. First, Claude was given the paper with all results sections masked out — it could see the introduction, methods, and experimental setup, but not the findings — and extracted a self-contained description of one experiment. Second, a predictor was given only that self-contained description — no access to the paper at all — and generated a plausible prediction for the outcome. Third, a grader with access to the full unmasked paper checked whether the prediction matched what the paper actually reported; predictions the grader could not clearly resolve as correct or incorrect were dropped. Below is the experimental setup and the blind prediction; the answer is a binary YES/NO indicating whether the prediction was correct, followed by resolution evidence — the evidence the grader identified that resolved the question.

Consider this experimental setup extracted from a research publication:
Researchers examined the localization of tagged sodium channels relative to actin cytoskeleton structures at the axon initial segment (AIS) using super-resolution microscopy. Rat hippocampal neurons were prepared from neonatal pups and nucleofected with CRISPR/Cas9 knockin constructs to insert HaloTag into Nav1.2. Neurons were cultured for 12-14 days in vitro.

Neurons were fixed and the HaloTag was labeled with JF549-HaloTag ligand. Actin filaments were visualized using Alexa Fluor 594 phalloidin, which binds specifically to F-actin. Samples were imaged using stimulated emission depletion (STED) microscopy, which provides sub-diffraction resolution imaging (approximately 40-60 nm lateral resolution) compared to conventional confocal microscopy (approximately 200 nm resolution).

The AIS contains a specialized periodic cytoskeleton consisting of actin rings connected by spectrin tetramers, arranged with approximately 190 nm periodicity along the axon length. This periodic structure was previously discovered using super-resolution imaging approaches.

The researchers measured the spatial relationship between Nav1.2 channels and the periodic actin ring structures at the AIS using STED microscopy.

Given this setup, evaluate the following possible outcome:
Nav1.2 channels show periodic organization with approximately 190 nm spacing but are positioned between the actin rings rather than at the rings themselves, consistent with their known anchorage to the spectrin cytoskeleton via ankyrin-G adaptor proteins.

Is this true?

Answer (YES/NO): YES